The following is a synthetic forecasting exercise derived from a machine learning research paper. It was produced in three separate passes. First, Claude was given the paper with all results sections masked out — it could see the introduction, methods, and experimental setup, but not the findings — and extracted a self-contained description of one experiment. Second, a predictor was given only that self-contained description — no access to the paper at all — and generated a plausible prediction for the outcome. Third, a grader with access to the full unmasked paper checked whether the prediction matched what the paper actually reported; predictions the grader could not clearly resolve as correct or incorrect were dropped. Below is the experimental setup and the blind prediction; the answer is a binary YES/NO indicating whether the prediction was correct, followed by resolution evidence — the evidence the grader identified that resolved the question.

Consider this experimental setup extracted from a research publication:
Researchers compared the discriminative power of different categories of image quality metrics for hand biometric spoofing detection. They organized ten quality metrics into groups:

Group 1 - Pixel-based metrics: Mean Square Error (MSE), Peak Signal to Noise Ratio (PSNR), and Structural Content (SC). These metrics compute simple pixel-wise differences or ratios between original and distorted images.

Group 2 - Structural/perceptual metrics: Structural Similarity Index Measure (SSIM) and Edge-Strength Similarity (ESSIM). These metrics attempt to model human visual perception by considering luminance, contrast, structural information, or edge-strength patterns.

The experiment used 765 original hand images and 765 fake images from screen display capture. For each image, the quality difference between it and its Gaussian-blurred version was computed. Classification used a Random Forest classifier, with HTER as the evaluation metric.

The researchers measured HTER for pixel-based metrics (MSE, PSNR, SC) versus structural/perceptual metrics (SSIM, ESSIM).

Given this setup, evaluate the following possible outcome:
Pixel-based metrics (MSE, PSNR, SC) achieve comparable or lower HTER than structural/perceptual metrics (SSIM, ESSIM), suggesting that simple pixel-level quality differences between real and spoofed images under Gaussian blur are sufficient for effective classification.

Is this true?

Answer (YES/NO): NO